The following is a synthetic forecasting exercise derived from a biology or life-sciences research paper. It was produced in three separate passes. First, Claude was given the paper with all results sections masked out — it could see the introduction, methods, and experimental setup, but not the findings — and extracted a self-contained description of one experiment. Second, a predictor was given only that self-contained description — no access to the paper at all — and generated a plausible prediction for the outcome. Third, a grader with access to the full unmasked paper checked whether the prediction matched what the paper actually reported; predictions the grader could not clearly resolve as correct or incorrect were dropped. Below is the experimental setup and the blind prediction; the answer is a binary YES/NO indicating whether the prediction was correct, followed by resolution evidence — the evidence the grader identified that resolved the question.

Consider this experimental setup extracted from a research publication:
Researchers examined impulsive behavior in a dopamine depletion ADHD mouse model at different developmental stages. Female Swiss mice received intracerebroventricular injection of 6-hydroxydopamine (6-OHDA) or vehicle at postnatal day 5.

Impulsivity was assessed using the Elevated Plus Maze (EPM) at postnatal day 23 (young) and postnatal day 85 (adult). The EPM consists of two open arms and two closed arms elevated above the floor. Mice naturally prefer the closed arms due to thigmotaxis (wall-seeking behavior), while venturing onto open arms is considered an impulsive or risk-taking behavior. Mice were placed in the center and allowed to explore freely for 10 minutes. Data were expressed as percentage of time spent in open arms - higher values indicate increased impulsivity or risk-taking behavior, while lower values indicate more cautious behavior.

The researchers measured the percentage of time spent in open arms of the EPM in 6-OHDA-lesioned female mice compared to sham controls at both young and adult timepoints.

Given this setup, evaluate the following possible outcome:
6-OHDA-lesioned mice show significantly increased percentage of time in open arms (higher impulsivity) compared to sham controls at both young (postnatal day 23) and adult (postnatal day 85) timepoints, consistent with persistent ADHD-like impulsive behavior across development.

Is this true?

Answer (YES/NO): YES